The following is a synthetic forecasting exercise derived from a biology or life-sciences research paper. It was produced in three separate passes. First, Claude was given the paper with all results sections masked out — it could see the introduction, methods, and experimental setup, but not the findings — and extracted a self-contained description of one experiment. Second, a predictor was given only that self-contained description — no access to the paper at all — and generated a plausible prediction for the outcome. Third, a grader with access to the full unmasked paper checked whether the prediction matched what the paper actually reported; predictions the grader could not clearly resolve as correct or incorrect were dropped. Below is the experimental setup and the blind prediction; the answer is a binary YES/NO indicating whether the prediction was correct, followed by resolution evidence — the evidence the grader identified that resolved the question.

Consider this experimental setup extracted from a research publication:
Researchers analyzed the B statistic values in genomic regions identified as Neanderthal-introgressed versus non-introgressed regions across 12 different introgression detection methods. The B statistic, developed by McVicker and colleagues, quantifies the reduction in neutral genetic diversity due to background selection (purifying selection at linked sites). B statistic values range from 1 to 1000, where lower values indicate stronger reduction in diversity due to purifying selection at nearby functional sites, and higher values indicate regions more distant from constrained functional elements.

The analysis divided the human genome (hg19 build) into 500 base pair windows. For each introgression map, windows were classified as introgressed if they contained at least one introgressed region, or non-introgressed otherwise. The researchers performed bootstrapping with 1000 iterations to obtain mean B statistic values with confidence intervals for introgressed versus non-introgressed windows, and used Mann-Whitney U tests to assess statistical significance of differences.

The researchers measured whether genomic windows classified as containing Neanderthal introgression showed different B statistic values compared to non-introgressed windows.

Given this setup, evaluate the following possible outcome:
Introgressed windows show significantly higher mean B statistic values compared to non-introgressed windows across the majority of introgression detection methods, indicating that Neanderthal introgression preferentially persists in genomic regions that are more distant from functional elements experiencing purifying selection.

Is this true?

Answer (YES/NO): YES